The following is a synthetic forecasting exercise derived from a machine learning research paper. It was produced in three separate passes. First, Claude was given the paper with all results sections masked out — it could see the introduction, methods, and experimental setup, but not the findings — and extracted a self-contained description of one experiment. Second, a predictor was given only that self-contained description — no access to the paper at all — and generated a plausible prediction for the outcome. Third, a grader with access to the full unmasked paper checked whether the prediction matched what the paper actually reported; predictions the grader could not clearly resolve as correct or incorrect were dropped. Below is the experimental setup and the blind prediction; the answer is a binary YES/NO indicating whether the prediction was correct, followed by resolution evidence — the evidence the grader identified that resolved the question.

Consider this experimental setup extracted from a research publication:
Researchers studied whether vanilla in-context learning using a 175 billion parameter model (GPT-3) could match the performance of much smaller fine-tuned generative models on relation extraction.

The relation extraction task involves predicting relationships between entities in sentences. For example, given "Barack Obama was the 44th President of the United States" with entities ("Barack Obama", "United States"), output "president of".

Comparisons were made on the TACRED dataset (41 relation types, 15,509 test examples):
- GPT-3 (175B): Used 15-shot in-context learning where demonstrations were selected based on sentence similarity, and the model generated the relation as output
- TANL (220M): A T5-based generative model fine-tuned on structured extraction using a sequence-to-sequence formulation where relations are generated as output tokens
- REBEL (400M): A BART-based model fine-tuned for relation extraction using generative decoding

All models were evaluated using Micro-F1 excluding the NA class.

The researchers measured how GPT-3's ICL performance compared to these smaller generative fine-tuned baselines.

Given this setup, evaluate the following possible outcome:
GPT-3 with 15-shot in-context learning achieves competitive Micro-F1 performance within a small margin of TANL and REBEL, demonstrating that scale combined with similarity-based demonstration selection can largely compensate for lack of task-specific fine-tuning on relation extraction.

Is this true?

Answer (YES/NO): NO